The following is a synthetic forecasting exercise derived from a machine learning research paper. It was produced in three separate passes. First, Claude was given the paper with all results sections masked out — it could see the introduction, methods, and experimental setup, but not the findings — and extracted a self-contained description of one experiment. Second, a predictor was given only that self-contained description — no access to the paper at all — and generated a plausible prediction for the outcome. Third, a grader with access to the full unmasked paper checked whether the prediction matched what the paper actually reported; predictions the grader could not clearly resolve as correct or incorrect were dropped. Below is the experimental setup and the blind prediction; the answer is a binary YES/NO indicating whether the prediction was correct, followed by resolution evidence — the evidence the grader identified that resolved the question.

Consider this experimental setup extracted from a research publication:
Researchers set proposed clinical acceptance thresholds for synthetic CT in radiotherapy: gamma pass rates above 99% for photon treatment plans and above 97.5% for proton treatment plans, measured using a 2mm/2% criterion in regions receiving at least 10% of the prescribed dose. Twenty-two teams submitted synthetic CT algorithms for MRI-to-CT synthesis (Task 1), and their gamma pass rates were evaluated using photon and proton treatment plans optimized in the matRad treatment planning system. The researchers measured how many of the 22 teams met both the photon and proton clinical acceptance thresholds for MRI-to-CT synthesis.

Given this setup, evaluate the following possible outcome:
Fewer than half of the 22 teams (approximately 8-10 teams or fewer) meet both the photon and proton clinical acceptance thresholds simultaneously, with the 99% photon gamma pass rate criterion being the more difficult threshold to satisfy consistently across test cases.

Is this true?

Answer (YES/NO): NO